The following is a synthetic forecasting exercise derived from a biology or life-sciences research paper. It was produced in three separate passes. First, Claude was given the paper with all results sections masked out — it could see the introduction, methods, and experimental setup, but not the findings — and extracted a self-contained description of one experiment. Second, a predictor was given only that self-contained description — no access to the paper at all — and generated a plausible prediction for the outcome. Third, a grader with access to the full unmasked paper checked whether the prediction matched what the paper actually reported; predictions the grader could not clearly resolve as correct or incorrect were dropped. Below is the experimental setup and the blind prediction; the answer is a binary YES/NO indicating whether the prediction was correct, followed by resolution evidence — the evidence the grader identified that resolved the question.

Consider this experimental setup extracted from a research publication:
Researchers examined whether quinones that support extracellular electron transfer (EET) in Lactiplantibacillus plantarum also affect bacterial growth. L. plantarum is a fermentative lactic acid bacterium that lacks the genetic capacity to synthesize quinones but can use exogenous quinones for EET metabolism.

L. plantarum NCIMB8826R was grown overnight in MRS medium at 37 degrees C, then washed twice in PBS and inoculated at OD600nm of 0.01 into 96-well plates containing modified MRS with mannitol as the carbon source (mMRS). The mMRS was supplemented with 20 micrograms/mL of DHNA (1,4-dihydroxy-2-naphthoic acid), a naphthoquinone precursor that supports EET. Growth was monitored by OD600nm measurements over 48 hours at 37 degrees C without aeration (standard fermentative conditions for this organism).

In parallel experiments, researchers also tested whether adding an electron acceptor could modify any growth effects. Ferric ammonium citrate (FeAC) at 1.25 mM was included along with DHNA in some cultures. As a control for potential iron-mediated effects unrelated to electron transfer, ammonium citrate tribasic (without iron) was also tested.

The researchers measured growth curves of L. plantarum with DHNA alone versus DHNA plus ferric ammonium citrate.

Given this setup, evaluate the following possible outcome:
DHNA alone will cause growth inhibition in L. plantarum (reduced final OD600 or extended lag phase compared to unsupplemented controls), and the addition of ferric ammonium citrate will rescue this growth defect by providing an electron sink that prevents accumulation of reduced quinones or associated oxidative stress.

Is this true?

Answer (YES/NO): YES